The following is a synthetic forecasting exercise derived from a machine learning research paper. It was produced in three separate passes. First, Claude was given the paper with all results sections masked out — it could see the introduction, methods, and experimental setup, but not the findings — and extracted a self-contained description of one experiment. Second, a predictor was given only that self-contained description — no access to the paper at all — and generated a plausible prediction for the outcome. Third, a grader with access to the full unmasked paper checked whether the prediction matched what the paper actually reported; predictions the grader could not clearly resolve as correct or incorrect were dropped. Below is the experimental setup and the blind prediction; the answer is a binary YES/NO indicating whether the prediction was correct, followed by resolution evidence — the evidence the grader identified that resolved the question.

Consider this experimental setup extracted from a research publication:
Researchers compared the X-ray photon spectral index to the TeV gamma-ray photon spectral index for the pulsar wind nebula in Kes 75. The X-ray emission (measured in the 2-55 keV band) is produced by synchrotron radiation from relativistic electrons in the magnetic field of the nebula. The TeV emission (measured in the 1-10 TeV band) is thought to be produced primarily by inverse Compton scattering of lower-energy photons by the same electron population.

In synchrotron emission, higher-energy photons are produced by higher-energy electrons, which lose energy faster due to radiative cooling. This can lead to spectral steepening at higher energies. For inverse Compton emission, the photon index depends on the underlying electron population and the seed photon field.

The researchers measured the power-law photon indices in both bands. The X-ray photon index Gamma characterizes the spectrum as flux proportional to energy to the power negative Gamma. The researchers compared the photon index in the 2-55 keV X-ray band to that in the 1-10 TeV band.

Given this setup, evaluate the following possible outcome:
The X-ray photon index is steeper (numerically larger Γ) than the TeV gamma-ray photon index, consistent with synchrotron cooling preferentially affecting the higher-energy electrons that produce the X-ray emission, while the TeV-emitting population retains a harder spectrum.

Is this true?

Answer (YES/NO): NO